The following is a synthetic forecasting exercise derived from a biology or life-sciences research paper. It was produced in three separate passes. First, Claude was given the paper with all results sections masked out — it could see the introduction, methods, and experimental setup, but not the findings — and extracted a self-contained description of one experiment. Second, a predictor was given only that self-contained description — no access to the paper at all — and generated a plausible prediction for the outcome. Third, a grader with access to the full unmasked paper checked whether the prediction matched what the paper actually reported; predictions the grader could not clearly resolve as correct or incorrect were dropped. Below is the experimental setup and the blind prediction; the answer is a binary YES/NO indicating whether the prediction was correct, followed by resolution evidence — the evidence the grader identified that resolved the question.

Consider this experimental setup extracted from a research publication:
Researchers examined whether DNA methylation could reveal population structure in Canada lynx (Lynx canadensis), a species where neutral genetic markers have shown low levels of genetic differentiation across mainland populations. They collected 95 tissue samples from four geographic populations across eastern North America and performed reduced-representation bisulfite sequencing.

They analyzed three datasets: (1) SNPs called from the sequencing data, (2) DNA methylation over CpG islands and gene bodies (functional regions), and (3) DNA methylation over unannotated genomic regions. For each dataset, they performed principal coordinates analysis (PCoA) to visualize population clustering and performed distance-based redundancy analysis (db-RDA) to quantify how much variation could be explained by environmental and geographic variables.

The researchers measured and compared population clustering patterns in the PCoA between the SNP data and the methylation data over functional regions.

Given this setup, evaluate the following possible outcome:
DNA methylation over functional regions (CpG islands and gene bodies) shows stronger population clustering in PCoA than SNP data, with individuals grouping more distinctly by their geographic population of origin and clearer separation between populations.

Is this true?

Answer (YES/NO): YES